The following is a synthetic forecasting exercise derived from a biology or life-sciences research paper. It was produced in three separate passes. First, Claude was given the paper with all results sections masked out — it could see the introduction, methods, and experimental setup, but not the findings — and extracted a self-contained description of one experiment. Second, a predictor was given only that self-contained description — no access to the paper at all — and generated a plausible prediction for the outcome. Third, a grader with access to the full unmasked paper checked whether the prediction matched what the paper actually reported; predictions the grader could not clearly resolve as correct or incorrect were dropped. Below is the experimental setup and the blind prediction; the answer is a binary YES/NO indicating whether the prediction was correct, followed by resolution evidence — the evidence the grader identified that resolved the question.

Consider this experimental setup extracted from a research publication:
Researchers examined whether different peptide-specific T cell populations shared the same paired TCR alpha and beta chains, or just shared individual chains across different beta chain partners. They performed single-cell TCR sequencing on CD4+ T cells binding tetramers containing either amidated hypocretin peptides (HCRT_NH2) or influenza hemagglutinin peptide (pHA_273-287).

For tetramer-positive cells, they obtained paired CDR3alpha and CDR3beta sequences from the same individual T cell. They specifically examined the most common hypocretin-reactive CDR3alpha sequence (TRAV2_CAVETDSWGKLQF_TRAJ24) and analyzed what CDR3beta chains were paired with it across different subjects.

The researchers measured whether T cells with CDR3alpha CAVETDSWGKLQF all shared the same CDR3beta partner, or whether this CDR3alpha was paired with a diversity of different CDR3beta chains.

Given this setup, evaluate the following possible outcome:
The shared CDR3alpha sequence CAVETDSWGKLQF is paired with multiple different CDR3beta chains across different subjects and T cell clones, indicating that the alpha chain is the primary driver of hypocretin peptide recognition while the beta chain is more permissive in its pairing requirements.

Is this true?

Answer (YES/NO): YES